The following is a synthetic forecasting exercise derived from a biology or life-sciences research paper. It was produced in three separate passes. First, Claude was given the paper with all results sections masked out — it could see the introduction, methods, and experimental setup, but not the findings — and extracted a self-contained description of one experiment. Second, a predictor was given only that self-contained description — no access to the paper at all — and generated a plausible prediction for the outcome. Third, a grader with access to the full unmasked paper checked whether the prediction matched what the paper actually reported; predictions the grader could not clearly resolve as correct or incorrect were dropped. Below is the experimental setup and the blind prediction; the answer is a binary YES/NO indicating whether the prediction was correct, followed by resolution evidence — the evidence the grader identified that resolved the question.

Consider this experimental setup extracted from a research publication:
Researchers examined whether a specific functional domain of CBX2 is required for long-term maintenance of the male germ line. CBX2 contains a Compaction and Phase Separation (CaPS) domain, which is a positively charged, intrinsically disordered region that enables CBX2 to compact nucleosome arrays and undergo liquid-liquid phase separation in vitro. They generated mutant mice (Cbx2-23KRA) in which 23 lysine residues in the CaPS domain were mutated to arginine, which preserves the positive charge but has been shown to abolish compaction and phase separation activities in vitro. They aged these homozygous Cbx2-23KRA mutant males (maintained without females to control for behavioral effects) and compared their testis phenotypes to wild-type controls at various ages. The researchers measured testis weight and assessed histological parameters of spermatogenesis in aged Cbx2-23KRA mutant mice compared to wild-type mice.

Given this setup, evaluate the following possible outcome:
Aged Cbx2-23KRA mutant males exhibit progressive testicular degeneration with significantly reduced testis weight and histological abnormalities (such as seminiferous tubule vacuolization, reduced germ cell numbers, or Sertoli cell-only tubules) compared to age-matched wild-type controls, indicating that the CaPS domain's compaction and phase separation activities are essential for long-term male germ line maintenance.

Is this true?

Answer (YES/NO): YES